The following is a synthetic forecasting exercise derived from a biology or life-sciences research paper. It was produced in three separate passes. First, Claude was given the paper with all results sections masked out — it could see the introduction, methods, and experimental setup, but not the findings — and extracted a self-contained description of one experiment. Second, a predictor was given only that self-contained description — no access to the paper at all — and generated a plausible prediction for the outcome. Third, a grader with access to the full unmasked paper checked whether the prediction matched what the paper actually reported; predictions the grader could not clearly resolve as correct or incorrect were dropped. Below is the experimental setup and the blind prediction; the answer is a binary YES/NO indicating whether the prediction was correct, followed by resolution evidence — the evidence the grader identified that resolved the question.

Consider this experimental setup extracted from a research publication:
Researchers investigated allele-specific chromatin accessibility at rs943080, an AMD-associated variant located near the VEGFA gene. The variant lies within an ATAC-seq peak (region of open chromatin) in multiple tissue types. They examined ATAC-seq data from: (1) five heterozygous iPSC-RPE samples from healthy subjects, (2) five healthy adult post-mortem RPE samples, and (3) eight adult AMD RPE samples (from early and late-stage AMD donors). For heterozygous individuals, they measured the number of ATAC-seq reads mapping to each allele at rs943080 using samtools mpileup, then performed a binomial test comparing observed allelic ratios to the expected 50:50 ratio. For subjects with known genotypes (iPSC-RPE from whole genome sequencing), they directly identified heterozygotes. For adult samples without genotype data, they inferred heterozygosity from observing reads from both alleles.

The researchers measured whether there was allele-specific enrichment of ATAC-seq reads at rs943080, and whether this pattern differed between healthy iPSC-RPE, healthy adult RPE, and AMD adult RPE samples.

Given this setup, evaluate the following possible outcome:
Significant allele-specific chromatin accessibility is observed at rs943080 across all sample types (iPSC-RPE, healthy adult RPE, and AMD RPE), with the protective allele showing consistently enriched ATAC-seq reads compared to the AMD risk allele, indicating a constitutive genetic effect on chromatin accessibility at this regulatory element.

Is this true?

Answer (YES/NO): NO